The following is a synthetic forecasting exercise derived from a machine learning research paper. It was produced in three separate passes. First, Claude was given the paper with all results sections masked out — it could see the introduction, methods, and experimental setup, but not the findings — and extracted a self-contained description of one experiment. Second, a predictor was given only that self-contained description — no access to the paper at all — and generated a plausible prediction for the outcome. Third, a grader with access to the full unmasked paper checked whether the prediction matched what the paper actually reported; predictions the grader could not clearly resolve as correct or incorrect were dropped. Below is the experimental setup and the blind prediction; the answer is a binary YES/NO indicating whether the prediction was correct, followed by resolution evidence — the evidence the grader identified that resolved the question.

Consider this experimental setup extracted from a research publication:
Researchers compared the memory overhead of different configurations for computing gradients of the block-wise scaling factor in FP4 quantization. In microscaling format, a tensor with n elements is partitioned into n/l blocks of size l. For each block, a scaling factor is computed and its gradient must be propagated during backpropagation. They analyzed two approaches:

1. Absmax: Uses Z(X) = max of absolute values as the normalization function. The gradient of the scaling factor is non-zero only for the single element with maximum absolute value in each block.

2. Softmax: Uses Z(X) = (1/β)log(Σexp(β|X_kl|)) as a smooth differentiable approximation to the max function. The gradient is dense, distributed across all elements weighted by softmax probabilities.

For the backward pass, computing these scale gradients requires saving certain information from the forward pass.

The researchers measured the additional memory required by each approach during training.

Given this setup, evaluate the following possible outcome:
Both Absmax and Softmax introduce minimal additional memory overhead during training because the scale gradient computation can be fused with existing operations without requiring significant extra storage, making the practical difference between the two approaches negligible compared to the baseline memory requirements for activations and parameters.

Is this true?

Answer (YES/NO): NO